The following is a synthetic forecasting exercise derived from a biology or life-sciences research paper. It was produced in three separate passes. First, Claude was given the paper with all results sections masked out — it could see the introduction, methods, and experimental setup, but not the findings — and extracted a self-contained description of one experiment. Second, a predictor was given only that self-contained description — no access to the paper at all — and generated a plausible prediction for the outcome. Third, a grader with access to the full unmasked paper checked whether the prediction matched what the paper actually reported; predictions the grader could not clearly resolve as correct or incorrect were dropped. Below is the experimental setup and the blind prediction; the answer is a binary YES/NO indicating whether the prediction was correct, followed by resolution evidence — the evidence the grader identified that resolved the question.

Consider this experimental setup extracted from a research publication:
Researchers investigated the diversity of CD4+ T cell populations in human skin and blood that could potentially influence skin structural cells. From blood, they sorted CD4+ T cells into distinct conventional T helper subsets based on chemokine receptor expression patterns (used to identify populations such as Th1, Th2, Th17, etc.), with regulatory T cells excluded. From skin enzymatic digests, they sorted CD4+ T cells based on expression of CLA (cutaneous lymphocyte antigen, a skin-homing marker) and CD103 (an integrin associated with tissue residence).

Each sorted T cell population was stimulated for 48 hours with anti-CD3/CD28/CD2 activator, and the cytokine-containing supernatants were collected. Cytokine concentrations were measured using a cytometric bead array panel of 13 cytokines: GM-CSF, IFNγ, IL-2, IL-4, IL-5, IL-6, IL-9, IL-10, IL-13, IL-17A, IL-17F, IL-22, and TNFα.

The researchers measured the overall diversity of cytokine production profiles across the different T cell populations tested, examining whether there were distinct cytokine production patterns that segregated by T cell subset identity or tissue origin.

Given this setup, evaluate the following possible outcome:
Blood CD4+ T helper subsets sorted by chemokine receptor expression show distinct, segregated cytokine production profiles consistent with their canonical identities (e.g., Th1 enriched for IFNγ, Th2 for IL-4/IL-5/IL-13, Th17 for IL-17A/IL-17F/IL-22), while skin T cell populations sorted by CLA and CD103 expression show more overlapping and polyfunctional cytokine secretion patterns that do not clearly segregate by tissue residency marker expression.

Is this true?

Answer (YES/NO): NO